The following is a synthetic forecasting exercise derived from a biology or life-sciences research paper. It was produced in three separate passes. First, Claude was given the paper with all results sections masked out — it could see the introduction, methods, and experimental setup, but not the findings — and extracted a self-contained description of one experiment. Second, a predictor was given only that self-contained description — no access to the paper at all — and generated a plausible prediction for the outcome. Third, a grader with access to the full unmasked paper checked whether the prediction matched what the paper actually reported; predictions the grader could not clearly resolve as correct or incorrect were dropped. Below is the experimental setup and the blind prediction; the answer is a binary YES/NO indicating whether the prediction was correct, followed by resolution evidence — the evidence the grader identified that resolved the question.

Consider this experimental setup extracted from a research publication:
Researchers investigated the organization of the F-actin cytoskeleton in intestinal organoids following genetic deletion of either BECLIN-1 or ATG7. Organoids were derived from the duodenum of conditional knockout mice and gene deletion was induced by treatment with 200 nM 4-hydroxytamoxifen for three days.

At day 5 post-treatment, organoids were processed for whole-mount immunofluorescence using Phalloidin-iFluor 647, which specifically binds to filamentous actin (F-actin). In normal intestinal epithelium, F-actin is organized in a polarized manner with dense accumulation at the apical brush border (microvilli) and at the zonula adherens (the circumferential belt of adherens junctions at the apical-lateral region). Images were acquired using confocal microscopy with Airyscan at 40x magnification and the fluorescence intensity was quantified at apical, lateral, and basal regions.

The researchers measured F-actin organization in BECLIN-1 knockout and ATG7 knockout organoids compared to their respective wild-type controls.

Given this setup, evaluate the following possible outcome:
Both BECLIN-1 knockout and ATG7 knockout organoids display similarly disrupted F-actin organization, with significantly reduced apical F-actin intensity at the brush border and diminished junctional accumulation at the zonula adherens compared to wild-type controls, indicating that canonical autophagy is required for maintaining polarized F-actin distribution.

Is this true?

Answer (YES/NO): NO